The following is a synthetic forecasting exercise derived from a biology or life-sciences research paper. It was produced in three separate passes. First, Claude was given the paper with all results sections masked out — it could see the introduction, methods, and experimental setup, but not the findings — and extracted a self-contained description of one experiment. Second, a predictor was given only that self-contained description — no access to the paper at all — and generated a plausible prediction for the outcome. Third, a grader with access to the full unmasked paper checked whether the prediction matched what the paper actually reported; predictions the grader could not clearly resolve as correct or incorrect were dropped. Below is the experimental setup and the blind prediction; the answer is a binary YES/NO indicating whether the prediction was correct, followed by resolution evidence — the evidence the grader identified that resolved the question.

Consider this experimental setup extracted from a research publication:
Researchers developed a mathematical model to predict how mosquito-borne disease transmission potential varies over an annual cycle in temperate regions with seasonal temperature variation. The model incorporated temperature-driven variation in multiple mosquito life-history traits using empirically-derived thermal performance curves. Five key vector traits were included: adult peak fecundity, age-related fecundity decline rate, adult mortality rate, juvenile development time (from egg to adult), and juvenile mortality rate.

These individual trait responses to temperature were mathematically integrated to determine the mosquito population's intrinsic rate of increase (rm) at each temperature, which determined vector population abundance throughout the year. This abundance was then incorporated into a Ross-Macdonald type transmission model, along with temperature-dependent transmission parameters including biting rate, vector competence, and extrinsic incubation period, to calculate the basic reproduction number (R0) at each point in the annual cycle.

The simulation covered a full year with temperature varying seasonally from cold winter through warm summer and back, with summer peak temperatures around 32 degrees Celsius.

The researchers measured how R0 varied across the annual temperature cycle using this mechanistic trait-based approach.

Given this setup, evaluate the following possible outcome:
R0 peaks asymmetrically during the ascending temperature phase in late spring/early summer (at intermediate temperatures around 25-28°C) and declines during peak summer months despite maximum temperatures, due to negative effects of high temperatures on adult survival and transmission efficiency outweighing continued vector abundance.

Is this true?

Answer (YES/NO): NO